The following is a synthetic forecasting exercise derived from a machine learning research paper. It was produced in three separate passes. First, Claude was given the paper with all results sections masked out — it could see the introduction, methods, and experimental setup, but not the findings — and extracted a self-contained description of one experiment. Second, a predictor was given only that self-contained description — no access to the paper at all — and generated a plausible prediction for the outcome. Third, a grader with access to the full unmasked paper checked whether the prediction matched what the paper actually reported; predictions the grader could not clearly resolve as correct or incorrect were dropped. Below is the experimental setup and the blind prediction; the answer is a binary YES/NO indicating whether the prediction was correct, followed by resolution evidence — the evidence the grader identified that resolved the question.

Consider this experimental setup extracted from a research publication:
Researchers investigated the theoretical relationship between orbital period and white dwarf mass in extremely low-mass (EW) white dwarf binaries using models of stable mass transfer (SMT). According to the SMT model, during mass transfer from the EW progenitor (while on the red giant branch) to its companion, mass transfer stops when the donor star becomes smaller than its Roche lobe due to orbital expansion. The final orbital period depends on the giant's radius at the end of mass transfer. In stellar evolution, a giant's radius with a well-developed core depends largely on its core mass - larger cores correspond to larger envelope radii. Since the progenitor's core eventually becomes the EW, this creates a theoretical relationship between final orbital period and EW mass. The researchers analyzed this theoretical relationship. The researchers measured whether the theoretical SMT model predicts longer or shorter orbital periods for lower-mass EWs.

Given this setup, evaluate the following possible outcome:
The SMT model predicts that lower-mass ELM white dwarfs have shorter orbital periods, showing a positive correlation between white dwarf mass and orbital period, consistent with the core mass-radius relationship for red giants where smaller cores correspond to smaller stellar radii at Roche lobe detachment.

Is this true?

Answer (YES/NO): YES